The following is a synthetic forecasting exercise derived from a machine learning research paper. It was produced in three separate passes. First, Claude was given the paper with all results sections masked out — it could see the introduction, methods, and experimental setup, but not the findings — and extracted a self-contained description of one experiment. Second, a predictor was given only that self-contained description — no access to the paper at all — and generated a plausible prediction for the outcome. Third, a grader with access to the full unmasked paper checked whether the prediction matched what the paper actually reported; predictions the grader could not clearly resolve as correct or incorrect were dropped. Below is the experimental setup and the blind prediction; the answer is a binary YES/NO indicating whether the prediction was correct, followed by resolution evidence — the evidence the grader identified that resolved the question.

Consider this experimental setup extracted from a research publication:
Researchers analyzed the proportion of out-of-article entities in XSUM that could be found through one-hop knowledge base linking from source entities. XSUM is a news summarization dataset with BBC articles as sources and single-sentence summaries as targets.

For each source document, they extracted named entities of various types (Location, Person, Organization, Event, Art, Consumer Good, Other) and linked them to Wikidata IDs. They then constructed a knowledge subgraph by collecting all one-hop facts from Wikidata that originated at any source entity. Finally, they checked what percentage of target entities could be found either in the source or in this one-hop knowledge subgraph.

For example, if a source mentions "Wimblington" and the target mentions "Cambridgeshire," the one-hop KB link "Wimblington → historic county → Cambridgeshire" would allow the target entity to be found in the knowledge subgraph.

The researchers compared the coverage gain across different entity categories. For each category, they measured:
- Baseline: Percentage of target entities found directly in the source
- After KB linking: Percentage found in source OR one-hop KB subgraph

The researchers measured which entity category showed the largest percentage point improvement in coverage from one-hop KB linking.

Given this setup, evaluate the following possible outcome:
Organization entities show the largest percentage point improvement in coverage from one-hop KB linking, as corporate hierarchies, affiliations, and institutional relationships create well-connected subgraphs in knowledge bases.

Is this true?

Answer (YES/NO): NO